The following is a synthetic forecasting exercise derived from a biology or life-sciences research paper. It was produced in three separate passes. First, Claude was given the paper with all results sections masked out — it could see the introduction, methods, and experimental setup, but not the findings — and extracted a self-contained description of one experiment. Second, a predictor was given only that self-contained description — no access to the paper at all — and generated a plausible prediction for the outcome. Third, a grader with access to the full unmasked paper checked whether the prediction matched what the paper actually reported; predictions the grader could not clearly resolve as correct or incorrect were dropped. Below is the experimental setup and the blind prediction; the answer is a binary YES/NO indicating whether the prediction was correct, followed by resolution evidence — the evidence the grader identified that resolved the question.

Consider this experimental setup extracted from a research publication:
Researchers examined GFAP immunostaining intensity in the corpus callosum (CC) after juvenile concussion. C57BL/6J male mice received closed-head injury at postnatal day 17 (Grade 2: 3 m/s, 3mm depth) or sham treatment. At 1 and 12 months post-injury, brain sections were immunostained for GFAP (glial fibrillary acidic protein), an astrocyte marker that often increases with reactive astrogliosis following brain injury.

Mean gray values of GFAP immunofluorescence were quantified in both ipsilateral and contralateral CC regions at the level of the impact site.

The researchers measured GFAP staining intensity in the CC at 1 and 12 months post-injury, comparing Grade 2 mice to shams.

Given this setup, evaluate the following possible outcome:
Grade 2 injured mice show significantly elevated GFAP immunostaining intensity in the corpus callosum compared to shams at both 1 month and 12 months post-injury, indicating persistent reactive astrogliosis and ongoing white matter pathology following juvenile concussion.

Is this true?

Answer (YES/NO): NO